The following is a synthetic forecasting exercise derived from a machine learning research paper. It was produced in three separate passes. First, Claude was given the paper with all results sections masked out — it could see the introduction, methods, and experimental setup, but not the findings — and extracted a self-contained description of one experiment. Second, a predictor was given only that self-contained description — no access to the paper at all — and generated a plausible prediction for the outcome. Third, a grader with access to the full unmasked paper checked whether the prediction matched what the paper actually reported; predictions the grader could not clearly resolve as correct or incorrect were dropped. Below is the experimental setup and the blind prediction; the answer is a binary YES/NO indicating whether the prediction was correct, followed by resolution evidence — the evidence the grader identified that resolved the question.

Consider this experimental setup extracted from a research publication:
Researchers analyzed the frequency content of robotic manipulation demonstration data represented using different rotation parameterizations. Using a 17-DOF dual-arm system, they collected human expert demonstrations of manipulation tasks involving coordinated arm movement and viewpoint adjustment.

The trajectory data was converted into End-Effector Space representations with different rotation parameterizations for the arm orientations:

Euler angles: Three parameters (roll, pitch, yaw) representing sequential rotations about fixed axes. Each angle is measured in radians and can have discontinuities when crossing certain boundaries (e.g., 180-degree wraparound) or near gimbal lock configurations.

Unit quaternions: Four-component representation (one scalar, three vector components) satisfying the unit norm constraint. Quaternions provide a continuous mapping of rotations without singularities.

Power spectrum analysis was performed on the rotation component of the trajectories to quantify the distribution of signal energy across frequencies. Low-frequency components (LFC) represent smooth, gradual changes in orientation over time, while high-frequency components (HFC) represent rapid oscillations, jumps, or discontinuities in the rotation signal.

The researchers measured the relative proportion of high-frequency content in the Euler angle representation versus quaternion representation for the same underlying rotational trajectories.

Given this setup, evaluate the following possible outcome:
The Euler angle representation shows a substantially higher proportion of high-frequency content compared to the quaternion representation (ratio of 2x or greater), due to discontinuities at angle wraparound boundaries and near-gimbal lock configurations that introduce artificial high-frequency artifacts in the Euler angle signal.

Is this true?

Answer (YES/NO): NO